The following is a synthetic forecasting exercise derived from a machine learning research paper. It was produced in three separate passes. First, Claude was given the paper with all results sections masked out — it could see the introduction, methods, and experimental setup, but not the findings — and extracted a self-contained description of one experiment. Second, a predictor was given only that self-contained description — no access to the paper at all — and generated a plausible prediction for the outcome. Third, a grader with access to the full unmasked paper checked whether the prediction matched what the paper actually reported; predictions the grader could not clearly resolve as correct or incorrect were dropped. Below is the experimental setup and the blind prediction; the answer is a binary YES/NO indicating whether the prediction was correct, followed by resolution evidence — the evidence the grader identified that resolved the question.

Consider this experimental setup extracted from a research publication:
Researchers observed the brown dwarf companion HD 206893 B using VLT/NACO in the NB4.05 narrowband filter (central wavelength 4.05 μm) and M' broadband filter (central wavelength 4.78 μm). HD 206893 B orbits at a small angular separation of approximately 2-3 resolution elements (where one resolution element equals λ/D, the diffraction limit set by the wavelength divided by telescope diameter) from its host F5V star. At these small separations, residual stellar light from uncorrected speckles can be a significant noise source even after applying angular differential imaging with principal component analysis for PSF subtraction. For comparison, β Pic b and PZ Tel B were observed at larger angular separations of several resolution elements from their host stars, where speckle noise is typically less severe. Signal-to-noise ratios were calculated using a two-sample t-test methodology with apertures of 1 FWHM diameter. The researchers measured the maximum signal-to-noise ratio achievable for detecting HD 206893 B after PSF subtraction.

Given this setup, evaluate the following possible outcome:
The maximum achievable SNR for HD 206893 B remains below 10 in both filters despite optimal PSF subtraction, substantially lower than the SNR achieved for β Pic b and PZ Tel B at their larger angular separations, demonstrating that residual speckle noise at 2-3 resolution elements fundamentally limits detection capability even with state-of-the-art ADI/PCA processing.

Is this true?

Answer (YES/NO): YES